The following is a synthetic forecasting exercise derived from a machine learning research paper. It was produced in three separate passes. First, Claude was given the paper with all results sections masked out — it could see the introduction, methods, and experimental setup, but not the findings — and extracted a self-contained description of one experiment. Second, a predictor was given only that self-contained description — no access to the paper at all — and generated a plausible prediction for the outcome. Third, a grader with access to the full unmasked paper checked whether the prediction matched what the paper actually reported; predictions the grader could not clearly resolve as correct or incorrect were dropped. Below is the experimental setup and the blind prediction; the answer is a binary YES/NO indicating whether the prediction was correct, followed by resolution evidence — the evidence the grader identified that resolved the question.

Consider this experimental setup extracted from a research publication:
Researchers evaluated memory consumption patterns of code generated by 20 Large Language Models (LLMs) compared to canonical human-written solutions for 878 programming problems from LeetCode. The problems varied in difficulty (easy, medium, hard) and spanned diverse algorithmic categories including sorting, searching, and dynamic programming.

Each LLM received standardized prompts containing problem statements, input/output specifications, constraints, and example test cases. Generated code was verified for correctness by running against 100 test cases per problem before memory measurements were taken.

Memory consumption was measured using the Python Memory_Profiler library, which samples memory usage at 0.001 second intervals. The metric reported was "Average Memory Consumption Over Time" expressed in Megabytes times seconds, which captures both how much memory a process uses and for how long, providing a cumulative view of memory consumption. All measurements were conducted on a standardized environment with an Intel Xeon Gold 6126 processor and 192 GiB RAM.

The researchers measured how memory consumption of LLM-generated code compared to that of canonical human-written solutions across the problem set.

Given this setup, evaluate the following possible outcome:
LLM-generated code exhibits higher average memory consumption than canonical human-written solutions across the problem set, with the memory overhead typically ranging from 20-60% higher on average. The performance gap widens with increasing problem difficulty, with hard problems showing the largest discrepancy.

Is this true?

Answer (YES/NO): NO